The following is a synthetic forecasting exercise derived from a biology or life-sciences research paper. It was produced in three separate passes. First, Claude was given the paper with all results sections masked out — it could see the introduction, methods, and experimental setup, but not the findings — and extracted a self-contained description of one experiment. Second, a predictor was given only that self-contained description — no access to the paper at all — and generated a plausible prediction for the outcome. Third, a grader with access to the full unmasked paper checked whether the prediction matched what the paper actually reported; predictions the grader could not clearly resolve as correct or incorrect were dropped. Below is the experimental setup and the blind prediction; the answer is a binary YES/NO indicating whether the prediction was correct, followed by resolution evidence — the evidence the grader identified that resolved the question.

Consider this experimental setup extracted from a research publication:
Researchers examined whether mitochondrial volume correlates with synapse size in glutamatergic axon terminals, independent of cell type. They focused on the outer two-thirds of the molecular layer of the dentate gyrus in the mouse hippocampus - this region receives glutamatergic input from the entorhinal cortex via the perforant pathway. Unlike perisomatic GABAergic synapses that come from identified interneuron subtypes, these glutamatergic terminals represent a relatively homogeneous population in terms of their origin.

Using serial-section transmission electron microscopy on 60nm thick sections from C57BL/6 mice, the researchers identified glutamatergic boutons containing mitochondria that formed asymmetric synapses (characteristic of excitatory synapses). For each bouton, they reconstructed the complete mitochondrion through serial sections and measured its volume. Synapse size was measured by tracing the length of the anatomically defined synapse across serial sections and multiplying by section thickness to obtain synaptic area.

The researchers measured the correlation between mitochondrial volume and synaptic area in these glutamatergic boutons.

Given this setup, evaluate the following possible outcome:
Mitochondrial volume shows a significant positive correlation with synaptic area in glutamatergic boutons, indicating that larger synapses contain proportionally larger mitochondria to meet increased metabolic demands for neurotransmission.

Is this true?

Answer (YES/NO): YES